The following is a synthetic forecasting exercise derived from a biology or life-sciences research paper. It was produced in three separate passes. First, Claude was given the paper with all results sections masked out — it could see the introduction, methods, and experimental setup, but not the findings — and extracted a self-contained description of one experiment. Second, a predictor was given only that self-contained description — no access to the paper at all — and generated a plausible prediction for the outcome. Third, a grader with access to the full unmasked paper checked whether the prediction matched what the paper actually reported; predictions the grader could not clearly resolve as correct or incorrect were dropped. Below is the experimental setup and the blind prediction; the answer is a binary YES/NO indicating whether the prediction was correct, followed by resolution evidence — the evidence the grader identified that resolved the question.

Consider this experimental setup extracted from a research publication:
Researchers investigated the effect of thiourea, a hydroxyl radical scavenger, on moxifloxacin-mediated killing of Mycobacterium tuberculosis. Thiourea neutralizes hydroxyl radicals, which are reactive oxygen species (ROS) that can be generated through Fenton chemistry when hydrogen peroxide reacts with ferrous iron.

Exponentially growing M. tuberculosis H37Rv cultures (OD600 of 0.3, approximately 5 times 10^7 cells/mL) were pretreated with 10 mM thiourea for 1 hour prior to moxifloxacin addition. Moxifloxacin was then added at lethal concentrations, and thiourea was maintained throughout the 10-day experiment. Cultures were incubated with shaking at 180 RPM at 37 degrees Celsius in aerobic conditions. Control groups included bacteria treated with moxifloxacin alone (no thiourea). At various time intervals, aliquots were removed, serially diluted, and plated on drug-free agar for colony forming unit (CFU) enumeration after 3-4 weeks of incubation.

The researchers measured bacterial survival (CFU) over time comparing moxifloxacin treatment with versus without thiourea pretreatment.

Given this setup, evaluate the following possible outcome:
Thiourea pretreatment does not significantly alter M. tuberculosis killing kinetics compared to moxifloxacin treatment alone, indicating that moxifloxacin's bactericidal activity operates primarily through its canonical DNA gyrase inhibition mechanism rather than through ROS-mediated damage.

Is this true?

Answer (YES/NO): NO